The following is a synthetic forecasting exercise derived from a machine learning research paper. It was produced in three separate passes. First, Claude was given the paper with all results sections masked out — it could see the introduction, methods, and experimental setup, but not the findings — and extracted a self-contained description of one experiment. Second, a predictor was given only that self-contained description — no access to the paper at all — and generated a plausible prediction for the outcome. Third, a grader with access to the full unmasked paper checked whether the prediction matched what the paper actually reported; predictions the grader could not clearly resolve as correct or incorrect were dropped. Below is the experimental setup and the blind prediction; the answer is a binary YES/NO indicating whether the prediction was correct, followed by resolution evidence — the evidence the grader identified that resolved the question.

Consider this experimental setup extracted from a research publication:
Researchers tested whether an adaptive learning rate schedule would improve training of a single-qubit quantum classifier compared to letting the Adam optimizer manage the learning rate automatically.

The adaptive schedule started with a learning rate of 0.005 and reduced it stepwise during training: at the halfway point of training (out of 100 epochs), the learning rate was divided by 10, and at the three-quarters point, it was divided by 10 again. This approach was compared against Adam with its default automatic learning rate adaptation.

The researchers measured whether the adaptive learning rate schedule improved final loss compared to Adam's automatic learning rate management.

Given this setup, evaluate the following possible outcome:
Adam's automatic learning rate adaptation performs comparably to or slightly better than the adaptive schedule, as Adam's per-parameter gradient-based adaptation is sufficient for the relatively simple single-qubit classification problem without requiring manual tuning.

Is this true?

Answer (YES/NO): NO